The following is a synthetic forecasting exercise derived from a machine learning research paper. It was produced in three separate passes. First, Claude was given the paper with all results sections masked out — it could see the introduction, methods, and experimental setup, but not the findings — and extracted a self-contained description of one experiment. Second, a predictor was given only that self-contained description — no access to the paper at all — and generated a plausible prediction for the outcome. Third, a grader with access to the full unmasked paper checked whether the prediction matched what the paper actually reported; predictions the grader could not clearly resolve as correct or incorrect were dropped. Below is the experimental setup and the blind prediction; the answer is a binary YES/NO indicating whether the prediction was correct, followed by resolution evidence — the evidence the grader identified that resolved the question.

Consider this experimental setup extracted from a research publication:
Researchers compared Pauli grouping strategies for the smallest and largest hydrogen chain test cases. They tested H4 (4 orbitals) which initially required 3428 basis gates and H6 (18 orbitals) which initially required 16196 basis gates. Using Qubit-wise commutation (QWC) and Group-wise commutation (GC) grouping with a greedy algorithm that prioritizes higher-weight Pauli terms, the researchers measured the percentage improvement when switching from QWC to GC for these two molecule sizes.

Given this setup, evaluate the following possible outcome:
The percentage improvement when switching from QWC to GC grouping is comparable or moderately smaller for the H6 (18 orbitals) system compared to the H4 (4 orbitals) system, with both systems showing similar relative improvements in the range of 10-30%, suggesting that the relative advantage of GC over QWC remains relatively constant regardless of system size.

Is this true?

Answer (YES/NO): NO